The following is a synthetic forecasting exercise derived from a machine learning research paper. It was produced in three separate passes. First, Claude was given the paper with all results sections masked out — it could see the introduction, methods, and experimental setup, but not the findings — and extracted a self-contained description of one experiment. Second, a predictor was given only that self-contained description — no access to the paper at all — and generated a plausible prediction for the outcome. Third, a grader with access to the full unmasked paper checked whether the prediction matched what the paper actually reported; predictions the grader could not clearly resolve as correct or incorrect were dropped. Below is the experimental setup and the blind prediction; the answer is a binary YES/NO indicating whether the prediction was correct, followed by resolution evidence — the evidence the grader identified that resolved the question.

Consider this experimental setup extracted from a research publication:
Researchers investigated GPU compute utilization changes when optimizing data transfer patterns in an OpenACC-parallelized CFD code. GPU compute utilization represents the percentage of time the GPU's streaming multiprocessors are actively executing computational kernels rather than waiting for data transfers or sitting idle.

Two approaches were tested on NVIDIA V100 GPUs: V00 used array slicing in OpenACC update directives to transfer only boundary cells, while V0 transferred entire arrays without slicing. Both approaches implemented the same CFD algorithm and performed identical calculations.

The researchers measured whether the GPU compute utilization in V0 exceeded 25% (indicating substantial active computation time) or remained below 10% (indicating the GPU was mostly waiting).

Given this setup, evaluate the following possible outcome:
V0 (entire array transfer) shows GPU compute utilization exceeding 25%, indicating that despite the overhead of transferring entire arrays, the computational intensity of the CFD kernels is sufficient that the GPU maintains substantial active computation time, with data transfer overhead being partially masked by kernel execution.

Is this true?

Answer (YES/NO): YES